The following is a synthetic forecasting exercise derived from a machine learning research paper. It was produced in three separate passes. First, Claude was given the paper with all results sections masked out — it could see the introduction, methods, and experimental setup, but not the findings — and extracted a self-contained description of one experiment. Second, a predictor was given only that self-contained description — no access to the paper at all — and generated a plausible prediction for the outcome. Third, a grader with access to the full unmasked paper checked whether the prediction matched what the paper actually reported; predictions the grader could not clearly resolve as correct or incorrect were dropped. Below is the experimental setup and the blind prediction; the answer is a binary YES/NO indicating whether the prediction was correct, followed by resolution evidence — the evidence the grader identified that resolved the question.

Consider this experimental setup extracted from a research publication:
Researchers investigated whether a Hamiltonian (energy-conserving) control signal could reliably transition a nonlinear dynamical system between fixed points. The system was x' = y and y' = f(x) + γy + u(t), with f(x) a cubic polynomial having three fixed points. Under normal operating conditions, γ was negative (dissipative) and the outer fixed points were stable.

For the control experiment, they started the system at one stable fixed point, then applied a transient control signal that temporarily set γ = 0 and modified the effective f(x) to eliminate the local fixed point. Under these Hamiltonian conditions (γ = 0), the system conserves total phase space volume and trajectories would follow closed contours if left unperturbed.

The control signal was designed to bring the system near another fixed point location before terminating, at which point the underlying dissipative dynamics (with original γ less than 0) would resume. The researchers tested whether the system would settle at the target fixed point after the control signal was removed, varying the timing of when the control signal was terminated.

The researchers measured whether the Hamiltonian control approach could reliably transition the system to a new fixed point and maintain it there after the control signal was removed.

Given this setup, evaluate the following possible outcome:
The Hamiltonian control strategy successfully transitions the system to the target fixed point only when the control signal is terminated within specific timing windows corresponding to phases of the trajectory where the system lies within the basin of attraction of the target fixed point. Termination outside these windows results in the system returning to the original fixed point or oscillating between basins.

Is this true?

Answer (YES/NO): YES